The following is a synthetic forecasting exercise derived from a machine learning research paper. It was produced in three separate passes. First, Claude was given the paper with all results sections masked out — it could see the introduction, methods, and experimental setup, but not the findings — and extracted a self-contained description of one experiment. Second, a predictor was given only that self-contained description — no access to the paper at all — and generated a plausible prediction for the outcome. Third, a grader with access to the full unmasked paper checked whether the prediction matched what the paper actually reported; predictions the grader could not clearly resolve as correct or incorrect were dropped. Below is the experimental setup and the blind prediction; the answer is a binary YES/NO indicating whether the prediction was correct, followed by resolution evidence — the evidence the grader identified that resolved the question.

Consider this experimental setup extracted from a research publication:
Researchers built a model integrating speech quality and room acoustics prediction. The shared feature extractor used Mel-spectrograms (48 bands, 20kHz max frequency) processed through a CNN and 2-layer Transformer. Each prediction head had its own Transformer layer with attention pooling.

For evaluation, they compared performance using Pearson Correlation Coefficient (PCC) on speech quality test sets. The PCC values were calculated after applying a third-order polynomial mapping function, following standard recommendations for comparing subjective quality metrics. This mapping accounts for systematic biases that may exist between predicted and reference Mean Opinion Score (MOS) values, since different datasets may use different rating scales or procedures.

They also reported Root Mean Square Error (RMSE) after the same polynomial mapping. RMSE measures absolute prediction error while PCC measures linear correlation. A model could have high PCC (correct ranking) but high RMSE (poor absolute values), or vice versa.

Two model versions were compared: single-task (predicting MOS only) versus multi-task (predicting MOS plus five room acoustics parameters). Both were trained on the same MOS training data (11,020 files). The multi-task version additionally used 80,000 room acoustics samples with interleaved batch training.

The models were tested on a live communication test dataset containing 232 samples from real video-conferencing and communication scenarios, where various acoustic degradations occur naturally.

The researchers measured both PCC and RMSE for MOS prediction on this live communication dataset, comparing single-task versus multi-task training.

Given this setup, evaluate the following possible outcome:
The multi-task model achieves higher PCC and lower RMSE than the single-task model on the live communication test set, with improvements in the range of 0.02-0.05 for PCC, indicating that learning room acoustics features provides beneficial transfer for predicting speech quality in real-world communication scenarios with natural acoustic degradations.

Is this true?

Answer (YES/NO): YES